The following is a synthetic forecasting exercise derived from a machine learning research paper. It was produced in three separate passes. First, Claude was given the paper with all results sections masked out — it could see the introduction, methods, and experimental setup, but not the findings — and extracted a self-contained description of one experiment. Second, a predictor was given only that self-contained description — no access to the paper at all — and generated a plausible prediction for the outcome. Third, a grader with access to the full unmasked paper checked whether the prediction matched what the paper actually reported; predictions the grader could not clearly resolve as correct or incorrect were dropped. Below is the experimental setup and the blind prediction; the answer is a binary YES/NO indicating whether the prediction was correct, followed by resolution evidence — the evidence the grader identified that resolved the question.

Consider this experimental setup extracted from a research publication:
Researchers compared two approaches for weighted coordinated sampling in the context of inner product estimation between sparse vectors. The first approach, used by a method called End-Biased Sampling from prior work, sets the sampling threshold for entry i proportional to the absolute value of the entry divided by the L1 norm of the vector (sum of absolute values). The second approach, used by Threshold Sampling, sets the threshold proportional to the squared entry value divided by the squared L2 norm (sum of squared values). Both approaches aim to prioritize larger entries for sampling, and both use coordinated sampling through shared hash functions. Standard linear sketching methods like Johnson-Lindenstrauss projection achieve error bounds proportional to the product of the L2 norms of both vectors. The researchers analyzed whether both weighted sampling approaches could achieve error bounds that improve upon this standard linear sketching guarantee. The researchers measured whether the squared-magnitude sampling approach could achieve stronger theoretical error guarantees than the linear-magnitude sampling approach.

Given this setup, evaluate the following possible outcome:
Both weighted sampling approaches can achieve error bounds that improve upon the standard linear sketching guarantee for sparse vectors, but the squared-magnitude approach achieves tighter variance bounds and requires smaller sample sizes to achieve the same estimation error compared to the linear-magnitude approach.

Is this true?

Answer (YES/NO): NO